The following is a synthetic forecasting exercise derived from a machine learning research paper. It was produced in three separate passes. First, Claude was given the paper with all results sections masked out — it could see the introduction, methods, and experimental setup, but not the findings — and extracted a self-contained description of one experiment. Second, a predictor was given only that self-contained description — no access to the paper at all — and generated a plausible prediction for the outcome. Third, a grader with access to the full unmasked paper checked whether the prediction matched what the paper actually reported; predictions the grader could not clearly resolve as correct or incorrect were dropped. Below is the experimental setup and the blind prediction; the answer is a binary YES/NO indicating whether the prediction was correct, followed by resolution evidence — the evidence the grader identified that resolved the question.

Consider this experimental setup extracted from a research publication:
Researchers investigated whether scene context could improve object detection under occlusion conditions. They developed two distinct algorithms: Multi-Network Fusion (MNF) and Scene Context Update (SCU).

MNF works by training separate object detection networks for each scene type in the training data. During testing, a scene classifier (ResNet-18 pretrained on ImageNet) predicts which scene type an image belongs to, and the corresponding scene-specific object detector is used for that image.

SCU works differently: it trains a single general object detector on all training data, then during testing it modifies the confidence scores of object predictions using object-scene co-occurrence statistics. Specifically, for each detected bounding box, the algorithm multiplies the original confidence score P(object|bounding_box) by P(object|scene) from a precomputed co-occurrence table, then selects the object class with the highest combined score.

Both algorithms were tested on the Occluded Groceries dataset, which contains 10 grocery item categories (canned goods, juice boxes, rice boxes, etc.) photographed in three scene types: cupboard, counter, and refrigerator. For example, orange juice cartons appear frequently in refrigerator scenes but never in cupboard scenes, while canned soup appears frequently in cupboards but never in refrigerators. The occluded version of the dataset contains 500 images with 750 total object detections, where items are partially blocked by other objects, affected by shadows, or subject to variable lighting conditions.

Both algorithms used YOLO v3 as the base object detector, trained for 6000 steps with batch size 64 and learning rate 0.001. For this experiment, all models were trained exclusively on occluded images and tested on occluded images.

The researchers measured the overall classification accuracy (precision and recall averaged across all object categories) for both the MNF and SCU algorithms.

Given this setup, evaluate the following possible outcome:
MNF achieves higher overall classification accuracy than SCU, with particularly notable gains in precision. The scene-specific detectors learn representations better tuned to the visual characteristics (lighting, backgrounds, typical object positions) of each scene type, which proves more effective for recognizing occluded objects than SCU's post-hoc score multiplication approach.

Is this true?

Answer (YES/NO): NO